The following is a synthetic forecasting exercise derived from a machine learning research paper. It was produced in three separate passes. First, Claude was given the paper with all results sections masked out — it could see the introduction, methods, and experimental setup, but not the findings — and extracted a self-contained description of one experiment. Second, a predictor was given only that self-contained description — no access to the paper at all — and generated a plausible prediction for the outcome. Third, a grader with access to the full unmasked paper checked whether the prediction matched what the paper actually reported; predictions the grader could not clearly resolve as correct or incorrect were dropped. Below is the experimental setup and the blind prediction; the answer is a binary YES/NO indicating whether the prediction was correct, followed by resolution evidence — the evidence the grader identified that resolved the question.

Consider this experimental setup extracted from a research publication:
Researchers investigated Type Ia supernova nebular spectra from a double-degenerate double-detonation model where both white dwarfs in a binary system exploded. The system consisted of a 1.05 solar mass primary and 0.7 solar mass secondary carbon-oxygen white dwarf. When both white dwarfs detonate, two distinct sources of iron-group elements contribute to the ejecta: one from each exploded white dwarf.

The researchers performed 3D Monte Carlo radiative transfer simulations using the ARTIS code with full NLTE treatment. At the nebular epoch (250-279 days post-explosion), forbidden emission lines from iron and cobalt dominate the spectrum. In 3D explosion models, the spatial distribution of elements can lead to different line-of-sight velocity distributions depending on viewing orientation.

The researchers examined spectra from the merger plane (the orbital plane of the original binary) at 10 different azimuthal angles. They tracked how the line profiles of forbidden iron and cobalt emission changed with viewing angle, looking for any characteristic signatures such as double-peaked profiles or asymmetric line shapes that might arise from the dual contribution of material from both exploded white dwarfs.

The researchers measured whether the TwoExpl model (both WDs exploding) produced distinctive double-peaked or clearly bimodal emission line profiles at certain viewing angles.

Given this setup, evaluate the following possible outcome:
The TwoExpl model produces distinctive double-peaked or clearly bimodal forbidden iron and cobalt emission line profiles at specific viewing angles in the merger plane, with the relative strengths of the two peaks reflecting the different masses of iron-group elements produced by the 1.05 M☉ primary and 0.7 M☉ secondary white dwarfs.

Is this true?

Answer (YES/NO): NO